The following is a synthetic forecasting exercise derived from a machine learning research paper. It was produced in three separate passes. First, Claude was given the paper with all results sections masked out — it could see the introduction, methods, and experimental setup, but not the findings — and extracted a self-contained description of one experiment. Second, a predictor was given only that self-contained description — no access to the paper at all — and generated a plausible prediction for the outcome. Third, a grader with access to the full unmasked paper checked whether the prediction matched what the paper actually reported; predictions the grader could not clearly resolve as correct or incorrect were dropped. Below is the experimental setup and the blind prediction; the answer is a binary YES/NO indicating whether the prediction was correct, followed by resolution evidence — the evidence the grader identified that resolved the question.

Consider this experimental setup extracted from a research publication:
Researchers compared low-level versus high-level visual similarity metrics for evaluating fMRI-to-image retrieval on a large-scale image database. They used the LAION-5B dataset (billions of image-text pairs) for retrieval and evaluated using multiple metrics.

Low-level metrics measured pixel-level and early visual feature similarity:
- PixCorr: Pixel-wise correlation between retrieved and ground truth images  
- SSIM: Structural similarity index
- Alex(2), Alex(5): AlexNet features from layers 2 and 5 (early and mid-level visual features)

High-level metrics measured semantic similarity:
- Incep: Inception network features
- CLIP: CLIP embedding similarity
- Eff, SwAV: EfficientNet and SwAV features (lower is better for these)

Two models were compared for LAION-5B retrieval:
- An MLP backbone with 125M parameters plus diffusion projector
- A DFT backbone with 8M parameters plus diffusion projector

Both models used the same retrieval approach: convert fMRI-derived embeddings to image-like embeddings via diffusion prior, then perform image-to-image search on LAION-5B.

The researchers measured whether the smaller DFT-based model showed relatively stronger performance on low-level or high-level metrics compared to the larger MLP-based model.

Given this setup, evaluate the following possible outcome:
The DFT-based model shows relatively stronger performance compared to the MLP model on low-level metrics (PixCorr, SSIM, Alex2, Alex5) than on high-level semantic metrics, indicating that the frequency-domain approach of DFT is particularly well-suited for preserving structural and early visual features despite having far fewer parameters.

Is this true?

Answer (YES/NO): NO